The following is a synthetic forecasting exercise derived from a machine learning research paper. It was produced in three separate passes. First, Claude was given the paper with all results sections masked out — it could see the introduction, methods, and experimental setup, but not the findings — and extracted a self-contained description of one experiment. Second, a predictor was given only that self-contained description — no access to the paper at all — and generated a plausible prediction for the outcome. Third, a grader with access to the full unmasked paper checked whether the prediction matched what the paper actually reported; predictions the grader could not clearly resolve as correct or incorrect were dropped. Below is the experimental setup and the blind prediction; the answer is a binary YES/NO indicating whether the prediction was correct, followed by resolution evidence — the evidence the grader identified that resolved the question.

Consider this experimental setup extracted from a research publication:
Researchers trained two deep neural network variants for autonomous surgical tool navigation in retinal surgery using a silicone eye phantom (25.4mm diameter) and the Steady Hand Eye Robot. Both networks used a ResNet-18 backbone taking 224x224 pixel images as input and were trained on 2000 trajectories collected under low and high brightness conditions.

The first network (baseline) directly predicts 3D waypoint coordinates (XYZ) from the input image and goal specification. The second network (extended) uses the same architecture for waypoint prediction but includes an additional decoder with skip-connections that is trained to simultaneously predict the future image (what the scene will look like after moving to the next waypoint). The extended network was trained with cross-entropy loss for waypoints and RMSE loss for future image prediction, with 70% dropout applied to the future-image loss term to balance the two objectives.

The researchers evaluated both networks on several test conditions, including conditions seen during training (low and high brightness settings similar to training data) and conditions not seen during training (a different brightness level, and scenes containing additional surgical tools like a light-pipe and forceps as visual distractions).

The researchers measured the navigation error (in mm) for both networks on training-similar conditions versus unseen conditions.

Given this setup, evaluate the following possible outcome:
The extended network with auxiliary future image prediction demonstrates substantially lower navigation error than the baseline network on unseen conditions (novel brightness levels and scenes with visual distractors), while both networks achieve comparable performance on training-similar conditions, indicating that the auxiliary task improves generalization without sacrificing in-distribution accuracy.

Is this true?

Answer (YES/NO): NO